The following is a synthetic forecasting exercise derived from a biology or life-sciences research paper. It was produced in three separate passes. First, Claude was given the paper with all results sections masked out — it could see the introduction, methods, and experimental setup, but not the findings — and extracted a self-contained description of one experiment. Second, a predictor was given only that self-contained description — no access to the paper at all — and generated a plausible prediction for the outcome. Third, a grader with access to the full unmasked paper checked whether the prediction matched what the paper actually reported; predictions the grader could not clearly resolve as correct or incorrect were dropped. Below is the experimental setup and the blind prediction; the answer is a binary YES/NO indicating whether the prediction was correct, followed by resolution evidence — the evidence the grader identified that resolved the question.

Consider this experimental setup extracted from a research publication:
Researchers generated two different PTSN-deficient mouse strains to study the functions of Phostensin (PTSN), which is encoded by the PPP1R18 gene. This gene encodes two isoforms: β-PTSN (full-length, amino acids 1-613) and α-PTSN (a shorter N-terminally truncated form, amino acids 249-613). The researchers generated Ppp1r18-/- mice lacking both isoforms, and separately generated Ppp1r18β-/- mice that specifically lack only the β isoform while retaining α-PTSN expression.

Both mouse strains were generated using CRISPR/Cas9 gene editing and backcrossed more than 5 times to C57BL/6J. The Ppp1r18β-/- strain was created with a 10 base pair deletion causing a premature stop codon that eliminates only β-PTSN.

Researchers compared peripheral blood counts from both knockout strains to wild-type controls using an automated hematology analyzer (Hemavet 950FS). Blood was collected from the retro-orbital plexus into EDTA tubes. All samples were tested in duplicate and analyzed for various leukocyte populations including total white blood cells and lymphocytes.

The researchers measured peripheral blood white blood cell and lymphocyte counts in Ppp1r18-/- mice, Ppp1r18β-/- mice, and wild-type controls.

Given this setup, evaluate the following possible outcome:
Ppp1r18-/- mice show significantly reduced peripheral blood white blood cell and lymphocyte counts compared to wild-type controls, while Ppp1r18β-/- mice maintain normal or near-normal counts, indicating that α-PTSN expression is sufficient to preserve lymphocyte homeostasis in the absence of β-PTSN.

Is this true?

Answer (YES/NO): NO